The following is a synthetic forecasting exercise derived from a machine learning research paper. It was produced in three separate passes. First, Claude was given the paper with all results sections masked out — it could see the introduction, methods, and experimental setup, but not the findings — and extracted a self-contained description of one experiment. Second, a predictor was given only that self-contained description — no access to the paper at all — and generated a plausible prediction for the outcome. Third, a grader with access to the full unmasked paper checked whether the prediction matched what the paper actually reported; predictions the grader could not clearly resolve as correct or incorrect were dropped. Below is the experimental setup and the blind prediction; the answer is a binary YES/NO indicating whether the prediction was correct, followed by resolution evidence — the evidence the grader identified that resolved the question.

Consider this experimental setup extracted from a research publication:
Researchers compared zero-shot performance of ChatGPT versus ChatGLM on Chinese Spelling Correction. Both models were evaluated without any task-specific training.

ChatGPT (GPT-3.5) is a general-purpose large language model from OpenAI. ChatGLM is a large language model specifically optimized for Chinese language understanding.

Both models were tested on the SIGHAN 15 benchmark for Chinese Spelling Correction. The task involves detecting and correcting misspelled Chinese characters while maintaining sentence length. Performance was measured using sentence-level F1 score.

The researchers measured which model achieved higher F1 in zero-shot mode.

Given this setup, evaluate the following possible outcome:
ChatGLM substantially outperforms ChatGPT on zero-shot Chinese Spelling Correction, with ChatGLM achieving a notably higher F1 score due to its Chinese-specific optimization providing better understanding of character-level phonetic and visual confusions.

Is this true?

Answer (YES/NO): NO